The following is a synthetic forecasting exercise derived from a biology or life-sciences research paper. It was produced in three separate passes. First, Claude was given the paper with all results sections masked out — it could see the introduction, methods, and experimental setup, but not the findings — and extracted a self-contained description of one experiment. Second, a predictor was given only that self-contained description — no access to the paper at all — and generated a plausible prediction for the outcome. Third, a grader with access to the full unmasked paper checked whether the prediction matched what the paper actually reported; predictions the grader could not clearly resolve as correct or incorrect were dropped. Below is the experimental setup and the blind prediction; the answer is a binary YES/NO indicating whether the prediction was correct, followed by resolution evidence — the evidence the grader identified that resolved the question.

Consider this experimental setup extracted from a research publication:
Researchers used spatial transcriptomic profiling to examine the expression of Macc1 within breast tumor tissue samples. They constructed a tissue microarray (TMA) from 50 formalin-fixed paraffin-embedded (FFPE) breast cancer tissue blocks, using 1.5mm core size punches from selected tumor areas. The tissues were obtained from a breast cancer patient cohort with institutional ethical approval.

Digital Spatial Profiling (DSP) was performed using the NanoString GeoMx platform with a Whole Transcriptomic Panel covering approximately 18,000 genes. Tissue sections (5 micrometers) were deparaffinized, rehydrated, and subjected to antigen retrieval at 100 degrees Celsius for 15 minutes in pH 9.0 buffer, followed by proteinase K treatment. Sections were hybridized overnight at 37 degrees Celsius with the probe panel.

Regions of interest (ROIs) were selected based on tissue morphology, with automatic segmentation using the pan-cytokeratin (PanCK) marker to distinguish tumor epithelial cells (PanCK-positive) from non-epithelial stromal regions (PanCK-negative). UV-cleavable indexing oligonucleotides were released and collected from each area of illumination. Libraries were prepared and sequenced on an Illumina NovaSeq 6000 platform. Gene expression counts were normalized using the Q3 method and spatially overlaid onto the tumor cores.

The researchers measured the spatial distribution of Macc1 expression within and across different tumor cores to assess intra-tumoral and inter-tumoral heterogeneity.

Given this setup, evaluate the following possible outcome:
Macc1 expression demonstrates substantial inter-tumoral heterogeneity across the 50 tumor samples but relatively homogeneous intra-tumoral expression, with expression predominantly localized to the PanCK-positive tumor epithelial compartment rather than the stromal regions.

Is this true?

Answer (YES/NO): NO